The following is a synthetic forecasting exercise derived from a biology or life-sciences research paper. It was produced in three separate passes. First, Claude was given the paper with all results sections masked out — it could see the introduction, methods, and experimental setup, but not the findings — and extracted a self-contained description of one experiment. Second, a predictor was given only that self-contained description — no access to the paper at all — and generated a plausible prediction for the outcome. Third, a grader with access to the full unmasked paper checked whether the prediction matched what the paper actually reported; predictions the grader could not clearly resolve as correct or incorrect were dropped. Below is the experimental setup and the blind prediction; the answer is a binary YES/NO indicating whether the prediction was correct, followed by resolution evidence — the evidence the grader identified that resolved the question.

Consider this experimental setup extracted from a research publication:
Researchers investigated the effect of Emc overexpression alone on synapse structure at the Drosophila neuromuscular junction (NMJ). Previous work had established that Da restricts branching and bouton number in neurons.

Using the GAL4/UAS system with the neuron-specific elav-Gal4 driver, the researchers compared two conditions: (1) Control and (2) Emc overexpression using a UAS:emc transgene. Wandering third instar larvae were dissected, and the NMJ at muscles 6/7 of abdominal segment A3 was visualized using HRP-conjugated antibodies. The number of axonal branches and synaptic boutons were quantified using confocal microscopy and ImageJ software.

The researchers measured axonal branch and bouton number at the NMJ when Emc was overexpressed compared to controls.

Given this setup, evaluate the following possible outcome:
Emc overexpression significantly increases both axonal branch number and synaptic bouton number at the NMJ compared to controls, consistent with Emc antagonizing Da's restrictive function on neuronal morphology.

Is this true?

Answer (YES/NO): YES